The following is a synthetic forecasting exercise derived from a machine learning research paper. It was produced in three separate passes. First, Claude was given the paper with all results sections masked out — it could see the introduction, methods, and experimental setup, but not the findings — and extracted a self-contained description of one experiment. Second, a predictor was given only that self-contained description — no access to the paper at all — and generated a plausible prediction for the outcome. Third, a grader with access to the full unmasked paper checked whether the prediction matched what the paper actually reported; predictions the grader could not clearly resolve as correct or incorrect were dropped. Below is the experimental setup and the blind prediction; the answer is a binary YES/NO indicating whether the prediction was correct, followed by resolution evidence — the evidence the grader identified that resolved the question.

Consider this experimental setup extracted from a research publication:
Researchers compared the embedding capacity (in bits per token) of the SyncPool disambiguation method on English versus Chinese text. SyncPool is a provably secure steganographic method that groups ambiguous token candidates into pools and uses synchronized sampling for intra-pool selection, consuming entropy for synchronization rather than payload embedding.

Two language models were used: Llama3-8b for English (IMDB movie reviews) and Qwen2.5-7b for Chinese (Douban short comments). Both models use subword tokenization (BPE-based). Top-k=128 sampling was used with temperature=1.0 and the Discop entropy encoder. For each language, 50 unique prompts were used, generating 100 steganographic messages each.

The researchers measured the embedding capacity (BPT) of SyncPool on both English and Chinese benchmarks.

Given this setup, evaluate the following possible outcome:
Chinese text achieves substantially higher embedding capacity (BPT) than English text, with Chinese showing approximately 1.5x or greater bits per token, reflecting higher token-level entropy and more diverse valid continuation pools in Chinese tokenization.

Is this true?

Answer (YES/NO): YES